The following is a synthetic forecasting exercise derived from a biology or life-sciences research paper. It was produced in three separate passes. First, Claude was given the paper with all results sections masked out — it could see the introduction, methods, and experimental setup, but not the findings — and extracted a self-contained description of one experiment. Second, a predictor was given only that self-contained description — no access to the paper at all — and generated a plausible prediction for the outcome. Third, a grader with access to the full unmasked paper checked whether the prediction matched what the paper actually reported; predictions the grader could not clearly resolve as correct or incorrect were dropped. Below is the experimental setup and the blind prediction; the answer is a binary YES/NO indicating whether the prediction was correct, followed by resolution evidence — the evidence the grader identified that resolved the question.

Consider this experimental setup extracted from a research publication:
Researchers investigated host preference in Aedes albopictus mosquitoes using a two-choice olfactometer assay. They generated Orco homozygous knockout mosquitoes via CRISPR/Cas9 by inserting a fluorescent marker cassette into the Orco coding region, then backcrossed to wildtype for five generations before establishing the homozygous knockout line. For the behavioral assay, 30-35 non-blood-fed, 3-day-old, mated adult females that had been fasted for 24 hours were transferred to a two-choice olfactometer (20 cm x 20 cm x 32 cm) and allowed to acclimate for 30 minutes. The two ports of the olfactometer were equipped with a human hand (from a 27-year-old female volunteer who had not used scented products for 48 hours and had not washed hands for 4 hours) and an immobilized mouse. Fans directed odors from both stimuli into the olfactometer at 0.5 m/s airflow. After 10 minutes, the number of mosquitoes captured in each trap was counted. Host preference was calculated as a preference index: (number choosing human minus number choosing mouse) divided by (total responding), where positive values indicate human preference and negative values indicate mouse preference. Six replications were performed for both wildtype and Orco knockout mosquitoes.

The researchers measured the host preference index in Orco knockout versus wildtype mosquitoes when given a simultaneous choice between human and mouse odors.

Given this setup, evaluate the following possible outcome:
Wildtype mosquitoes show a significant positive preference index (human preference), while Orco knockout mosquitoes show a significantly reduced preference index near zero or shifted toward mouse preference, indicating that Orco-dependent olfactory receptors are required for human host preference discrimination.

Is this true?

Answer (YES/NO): YES